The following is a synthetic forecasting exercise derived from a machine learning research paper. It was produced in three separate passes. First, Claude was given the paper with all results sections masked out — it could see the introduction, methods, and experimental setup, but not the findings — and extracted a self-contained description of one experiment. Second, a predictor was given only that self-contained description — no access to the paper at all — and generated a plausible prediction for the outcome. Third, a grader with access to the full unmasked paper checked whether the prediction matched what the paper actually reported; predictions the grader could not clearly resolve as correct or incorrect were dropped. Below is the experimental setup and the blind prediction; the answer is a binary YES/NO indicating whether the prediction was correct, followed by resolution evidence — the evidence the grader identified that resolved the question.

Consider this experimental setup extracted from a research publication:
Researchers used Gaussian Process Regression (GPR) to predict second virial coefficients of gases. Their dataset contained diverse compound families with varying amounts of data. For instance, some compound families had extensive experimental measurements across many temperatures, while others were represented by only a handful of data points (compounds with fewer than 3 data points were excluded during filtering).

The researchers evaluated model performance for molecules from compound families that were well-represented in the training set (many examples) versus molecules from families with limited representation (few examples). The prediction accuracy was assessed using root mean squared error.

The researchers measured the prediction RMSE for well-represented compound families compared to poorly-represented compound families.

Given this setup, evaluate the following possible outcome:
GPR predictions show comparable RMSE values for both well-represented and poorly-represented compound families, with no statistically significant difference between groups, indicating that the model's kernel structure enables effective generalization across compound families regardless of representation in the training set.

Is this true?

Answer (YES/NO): NO